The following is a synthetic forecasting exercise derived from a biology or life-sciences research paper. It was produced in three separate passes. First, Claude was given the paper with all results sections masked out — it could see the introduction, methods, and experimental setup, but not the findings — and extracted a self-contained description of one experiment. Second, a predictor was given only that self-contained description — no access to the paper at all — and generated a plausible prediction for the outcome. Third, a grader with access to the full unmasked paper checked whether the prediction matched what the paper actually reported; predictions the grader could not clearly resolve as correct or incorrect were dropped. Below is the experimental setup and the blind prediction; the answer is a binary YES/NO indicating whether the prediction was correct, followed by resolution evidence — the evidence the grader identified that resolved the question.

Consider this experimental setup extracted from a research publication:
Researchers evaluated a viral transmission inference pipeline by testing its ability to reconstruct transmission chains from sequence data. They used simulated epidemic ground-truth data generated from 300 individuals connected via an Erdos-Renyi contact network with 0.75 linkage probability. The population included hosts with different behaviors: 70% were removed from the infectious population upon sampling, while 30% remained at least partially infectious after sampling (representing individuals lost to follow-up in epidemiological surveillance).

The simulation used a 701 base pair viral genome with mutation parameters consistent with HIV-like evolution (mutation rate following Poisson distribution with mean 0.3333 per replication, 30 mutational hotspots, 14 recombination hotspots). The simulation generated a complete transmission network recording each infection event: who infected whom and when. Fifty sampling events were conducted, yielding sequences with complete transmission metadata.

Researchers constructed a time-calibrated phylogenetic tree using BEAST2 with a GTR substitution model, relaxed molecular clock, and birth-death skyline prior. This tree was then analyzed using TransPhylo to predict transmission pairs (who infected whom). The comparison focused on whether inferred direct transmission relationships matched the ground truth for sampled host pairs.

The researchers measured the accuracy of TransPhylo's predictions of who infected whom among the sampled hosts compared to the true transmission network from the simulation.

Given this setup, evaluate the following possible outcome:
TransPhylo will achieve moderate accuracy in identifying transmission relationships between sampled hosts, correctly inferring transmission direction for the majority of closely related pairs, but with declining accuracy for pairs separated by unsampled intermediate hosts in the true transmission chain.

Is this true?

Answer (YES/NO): NO